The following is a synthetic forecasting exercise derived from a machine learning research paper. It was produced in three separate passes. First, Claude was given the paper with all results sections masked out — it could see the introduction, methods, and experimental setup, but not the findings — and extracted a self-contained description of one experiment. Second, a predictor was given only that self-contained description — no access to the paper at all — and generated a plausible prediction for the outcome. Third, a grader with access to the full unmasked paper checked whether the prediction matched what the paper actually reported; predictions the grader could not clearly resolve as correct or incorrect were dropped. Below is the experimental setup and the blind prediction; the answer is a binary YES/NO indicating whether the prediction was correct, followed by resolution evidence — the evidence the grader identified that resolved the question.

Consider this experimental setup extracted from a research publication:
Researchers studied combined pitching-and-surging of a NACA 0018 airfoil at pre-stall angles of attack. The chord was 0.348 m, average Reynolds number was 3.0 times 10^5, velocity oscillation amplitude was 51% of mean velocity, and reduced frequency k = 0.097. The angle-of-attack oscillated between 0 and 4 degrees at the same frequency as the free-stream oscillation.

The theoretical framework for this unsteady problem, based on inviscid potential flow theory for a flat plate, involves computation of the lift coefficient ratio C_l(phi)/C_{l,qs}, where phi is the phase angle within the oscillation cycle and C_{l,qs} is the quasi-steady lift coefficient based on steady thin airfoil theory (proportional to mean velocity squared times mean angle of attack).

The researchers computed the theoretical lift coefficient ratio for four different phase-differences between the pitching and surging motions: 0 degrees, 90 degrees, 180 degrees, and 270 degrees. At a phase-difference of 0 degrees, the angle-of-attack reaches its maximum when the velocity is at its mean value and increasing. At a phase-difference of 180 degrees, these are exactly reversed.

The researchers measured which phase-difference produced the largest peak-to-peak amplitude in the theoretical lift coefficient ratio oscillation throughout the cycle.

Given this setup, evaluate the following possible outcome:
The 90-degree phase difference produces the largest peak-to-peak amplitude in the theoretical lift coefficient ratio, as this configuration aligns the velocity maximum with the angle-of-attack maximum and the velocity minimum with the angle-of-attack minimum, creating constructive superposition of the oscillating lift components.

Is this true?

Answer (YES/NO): NO